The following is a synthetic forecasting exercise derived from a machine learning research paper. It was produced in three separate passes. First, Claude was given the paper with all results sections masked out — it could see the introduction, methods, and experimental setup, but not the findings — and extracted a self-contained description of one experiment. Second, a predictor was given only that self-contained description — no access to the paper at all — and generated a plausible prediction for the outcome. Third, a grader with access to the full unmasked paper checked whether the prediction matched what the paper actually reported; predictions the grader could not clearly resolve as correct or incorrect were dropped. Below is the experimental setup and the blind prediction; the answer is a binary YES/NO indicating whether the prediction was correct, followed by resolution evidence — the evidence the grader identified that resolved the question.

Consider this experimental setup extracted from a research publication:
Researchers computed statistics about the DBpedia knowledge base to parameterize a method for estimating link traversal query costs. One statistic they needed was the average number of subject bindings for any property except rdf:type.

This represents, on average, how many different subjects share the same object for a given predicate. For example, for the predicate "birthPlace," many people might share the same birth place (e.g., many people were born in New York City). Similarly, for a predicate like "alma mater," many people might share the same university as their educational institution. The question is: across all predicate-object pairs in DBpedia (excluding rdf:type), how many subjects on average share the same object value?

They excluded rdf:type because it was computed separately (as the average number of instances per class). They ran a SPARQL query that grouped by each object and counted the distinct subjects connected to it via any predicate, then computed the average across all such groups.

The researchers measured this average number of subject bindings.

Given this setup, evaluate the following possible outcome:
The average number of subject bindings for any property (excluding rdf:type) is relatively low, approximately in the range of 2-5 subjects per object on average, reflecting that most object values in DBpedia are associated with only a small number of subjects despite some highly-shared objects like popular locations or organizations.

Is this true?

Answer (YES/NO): NO